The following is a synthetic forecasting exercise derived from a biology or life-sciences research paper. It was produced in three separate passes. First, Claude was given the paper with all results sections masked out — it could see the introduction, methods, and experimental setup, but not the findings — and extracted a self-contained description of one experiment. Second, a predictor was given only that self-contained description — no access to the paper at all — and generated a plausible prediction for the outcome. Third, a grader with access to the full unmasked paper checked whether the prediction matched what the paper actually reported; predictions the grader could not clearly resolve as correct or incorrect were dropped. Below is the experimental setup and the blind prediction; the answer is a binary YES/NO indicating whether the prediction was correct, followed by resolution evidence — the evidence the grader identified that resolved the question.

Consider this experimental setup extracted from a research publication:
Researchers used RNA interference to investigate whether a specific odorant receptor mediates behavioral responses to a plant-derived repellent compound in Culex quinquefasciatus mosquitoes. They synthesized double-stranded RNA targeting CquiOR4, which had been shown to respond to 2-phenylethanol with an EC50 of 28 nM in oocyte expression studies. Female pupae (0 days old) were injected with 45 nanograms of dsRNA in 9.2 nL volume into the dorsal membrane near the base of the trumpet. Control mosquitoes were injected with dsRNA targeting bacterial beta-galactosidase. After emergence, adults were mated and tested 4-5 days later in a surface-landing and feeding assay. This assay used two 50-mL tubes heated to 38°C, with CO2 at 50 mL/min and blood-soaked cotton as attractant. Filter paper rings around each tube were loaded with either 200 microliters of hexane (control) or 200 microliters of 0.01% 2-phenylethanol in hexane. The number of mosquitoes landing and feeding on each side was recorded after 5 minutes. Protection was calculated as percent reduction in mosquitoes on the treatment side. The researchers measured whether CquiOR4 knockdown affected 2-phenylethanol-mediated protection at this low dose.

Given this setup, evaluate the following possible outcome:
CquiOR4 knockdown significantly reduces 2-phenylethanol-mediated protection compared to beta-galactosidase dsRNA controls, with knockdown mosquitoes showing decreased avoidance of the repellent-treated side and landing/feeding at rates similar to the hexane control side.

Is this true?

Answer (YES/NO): NO